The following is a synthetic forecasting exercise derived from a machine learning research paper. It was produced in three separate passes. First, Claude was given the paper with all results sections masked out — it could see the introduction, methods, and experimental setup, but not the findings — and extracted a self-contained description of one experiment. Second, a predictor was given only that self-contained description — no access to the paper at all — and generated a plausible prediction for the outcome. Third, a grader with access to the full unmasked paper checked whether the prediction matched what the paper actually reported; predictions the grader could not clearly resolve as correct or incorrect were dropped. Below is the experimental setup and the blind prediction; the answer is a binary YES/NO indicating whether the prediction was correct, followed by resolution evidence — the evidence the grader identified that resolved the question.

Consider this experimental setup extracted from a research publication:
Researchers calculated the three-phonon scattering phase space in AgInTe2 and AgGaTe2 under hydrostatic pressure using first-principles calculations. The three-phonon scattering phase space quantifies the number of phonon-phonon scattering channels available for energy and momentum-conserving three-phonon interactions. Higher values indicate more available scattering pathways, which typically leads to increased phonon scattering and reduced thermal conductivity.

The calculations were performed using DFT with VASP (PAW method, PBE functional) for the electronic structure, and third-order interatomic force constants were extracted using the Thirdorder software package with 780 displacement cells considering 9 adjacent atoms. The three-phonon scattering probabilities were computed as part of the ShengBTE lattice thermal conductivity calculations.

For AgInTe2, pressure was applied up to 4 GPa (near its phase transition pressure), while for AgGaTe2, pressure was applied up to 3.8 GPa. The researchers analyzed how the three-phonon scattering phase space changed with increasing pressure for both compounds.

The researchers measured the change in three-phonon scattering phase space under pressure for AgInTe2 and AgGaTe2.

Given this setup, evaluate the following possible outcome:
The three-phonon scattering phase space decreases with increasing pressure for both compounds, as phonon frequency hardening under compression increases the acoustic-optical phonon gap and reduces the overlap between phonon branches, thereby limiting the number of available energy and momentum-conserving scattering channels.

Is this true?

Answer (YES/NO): NO